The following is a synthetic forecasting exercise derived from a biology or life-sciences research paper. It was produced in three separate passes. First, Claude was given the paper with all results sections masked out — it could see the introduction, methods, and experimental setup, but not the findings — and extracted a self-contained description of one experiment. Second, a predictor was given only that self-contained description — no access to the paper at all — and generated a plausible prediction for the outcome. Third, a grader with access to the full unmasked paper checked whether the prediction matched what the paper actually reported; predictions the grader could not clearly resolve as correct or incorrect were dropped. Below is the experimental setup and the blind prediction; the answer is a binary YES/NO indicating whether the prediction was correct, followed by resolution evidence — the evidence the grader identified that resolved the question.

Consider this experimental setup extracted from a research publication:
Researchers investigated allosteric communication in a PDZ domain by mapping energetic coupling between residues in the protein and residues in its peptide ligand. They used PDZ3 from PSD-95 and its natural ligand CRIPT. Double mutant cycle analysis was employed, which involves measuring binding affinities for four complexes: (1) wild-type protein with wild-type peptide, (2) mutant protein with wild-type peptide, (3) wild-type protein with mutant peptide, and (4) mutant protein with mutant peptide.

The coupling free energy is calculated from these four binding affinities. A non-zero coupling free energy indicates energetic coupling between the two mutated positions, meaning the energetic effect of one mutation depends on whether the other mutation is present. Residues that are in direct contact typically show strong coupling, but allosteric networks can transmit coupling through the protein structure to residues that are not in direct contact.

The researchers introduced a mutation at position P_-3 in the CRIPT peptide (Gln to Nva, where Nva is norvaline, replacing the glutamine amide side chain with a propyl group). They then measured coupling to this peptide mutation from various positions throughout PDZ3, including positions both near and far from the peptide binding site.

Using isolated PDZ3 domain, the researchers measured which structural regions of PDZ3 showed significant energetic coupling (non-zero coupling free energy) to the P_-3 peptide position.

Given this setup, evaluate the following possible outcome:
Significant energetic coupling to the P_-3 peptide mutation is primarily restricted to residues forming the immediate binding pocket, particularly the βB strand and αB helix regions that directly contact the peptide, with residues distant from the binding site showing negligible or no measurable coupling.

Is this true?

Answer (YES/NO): NO